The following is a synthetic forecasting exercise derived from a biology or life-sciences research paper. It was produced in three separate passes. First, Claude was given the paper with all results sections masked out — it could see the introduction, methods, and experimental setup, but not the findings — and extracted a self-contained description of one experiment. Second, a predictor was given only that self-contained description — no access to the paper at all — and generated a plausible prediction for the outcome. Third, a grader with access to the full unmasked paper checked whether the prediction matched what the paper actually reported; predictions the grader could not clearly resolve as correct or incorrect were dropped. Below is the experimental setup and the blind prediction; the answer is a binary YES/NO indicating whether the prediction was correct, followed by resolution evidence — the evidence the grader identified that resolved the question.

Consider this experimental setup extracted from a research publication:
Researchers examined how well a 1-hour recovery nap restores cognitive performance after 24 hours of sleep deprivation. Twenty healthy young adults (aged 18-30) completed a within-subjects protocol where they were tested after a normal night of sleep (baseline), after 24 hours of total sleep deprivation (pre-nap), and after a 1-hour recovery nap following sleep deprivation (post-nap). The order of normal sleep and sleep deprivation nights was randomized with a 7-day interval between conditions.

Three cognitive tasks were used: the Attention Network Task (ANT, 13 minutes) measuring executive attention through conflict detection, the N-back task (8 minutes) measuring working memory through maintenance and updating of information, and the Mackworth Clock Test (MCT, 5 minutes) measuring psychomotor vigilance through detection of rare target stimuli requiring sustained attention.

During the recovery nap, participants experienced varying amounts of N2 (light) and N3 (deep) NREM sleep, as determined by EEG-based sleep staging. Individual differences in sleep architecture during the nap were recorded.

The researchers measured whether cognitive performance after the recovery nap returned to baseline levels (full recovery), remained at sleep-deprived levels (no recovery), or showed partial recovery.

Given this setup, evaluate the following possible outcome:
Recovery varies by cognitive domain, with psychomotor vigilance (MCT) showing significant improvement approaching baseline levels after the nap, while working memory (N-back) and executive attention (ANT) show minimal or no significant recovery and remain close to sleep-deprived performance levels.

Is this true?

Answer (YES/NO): NO